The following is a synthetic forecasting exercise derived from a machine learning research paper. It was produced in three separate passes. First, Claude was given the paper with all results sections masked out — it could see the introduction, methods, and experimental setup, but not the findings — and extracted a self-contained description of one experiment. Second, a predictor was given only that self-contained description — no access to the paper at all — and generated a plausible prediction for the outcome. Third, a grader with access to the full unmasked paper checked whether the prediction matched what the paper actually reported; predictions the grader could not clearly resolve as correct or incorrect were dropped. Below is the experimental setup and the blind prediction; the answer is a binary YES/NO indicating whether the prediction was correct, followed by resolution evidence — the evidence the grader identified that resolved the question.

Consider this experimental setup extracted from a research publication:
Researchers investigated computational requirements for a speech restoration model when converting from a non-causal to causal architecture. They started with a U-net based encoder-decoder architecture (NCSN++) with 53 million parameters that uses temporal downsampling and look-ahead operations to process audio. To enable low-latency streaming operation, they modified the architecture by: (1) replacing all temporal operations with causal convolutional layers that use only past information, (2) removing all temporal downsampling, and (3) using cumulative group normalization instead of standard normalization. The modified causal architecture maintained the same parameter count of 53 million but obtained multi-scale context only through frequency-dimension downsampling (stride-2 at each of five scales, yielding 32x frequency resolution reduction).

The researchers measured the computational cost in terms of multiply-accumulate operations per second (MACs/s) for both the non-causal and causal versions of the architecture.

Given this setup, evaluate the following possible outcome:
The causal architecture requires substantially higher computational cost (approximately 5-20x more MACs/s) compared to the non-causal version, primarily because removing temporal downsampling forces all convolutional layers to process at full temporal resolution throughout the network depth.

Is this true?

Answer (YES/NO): NO